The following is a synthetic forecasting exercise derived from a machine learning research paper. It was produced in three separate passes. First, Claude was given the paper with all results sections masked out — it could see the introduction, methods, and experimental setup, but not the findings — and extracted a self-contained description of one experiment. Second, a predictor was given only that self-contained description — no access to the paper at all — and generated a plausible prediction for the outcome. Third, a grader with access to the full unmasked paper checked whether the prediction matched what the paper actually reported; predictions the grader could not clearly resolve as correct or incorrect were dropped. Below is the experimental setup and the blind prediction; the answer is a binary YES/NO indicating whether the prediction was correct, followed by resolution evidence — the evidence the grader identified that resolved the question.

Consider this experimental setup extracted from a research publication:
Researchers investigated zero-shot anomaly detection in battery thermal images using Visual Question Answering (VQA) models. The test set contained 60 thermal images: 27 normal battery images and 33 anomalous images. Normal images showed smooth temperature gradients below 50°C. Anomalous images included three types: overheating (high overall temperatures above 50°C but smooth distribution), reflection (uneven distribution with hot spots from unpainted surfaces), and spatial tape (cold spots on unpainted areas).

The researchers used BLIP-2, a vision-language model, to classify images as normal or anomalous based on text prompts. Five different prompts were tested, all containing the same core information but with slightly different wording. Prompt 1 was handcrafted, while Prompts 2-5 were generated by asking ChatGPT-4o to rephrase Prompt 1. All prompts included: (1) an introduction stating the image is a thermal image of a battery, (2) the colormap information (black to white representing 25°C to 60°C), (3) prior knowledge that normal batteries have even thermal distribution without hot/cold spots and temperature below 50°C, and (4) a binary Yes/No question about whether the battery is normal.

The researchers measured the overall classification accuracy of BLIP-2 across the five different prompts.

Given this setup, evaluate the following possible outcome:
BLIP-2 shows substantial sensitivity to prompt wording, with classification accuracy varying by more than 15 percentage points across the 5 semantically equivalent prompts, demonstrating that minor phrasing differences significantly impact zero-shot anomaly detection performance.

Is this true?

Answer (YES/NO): YES